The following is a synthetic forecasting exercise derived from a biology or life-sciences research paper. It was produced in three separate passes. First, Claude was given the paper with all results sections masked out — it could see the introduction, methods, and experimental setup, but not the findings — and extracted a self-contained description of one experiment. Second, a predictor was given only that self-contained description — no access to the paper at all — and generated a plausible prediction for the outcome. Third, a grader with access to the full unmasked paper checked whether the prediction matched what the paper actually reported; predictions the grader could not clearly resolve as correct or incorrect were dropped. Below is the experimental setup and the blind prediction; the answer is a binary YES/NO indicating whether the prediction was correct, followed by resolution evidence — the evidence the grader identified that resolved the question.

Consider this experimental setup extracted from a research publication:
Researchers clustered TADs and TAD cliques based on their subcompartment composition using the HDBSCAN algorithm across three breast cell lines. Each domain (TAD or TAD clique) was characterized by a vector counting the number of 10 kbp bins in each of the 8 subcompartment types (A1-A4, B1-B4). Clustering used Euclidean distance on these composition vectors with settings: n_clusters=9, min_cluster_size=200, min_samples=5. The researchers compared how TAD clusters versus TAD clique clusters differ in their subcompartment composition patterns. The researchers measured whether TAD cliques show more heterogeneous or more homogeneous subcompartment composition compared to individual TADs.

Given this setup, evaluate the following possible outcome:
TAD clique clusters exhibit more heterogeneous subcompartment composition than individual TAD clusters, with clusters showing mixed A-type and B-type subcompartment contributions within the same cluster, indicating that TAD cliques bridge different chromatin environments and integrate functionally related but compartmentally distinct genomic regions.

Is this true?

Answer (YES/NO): YES